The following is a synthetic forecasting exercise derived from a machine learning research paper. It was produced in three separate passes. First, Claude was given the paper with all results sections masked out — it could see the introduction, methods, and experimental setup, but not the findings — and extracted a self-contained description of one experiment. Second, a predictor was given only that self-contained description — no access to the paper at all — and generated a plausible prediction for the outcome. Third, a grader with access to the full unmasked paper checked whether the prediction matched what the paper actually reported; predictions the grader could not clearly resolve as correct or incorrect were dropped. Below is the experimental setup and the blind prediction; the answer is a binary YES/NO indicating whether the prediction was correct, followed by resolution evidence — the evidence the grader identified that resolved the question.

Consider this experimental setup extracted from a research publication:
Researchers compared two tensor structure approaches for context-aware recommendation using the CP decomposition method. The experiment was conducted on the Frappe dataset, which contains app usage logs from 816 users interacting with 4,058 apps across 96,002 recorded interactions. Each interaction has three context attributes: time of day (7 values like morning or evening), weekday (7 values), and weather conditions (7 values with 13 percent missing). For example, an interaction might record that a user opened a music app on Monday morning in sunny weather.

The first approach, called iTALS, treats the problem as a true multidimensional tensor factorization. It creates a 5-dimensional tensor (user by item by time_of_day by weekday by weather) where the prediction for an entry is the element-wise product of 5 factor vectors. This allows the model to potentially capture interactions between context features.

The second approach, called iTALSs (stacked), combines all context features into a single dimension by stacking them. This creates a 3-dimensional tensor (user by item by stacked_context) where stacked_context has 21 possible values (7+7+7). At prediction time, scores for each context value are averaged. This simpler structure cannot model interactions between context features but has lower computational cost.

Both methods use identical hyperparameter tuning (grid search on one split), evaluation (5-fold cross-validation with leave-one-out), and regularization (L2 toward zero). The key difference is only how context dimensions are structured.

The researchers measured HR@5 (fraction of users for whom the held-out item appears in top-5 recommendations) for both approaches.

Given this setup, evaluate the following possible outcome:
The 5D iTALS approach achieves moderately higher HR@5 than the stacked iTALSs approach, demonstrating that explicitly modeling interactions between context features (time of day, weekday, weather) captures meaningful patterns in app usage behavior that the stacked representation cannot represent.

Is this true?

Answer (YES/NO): NO